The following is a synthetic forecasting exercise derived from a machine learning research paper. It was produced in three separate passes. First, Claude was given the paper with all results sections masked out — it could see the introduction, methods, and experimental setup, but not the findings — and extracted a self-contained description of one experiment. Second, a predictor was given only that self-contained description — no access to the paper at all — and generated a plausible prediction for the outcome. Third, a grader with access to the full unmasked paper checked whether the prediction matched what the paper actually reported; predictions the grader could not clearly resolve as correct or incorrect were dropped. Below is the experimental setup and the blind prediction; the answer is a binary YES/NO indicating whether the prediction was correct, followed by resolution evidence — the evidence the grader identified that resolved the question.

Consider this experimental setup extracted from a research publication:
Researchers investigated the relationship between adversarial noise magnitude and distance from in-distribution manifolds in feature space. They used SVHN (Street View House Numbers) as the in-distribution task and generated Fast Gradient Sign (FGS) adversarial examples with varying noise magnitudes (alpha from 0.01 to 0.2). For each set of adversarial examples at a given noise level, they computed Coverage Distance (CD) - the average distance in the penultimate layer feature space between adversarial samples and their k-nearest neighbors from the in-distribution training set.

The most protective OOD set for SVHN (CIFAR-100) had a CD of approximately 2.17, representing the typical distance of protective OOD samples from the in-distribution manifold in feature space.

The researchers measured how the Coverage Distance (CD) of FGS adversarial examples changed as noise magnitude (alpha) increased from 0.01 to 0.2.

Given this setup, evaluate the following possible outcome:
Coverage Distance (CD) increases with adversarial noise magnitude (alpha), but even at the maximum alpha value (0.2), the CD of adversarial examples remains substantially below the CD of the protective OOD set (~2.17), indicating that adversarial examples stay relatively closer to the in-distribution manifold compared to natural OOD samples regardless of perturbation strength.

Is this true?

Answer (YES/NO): NO